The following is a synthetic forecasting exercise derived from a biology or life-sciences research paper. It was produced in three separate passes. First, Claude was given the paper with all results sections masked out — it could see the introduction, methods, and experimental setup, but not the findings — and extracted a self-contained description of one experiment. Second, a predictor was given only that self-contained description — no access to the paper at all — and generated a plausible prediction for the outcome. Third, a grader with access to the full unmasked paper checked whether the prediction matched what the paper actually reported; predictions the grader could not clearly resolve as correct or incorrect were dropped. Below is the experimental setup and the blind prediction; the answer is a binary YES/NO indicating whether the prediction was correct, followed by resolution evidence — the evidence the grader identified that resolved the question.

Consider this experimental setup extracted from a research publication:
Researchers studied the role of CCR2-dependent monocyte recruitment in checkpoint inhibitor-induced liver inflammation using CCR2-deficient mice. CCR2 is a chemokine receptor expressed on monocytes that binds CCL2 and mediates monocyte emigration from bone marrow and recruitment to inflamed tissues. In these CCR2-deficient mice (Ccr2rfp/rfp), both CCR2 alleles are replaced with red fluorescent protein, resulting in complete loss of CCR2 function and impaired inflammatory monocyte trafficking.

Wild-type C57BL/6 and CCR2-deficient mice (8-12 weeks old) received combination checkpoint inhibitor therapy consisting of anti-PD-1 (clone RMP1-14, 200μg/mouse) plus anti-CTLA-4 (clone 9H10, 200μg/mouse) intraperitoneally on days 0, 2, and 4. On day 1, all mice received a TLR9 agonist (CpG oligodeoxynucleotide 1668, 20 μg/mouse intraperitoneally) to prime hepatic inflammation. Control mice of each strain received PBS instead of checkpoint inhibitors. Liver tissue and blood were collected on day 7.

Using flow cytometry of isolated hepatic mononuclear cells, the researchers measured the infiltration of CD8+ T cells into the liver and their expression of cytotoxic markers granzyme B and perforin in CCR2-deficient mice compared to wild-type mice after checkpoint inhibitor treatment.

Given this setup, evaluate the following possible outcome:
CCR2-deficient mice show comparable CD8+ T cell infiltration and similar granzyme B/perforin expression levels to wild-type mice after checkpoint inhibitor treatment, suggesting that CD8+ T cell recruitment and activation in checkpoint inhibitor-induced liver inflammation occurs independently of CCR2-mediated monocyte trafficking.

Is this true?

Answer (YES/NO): NO